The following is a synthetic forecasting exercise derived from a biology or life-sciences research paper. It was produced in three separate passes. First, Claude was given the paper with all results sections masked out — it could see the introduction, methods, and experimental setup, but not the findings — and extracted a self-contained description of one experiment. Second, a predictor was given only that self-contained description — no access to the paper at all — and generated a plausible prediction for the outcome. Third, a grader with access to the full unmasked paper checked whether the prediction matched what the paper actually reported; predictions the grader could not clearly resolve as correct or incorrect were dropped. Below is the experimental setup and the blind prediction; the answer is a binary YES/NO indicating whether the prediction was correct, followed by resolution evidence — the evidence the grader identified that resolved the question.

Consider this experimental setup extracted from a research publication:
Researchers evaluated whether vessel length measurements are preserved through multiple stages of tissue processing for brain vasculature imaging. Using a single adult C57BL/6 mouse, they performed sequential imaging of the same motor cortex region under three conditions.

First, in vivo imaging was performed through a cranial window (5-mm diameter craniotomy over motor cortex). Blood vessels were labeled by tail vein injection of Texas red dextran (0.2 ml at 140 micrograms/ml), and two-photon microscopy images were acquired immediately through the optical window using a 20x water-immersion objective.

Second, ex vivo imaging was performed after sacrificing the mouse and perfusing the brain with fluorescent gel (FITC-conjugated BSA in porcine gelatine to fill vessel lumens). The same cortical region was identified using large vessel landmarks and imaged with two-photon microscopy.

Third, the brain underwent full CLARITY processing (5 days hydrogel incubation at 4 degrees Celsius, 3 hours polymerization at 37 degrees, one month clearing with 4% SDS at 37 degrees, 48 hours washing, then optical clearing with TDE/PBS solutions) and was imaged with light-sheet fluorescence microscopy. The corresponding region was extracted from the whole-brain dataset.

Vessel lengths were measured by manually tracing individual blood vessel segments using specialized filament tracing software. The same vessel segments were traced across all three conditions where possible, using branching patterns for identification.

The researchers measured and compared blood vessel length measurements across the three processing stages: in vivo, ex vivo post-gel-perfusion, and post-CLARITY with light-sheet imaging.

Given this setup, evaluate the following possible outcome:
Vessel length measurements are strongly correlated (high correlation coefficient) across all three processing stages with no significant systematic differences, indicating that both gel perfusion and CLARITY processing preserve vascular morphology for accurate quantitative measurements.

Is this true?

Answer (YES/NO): YES